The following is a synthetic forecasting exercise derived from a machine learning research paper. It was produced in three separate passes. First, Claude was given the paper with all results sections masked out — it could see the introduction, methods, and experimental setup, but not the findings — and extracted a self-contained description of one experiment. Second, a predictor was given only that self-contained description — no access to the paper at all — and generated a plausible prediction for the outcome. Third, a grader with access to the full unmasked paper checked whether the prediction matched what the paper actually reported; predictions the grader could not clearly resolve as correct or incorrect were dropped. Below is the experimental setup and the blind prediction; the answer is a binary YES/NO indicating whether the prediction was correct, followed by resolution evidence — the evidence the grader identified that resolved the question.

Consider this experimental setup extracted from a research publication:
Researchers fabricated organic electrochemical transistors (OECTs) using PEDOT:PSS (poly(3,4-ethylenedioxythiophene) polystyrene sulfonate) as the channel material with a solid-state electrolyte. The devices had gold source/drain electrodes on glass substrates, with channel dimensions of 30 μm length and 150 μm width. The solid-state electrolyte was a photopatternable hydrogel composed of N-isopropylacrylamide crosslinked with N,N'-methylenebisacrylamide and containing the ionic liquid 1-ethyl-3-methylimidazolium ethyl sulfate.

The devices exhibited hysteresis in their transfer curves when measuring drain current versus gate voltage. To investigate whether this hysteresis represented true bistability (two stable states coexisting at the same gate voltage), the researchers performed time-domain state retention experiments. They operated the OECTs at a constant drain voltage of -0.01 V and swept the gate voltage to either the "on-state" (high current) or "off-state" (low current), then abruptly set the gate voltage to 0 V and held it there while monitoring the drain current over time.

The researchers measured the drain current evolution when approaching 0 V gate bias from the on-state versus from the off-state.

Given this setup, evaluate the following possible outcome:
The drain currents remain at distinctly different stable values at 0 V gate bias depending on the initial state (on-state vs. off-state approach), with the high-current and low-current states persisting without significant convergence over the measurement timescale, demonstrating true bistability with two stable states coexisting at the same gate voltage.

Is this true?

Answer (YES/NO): YES